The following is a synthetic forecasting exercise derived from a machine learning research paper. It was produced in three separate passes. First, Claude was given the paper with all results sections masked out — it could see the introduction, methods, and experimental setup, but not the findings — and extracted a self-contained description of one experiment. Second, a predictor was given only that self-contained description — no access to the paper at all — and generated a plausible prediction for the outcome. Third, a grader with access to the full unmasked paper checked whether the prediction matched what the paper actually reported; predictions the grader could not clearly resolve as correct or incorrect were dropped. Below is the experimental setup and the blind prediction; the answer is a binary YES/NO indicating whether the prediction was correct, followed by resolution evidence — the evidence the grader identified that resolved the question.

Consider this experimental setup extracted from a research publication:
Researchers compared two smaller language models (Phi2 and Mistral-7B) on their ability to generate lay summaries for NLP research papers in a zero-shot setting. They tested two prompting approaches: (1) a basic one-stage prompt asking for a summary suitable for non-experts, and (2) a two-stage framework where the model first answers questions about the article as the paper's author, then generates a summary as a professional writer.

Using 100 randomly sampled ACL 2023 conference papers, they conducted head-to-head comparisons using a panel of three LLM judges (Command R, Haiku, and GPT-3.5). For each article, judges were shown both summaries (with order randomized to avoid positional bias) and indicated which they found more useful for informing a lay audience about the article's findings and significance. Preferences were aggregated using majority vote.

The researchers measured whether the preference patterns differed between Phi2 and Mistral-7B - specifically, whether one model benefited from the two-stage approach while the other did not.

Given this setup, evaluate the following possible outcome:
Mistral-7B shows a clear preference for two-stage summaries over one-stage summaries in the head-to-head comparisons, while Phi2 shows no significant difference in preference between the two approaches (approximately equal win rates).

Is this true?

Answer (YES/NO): NO